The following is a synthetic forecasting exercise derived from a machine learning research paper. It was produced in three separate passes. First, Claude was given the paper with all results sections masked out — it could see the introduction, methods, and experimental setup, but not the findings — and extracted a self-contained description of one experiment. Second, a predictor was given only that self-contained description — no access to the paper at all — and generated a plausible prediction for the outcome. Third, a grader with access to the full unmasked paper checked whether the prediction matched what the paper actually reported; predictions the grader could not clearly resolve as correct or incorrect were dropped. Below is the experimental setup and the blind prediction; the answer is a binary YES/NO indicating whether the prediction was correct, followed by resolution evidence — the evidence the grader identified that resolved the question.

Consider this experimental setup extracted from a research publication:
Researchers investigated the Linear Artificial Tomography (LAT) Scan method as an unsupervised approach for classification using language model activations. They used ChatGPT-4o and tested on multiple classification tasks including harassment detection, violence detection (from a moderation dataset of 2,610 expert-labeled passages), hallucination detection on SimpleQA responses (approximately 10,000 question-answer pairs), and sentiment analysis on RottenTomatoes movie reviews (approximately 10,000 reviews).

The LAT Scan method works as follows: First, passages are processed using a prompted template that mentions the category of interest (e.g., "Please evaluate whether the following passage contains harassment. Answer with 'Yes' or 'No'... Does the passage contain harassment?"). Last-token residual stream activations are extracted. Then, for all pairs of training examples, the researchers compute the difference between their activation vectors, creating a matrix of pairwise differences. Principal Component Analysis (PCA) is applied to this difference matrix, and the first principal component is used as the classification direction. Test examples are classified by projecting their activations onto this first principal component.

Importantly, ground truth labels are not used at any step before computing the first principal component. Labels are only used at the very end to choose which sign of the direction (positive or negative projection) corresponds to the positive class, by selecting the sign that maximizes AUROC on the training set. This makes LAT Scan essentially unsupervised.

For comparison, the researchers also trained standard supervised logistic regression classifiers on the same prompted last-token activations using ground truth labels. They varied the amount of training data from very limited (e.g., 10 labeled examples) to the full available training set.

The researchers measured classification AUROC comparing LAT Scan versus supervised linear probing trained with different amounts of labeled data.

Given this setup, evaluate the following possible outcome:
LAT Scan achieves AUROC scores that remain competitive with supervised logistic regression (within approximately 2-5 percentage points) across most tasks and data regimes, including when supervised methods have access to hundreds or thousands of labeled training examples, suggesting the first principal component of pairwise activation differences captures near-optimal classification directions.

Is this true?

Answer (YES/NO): NO